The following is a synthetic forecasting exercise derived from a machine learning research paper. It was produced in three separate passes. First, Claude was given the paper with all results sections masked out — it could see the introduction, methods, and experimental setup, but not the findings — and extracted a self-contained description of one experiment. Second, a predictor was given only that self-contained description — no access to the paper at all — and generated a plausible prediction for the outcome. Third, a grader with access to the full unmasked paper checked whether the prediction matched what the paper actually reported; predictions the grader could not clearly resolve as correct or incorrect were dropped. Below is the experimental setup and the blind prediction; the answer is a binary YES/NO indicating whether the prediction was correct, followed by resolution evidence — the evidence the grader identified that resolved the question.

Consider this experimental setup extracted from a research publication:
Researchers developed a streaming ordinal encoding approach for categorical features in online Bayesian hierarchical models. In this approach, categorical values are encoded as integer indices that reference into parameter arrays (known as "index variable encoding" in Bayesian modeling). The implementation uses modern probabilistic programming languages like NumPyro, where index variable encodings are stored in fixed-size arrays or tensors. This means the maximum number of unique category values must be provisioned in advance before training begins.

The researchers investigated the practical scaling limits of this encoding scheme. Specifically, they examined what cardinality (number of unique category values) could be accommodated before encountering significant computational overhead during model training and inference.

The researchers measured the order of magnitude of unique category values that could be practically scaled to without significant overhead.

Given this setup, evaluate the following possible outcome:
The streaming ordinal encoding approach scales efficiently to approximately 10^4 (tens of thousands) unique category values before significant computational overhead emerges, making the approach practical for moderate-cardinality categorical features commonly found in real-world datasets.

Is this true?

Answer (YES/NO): YES